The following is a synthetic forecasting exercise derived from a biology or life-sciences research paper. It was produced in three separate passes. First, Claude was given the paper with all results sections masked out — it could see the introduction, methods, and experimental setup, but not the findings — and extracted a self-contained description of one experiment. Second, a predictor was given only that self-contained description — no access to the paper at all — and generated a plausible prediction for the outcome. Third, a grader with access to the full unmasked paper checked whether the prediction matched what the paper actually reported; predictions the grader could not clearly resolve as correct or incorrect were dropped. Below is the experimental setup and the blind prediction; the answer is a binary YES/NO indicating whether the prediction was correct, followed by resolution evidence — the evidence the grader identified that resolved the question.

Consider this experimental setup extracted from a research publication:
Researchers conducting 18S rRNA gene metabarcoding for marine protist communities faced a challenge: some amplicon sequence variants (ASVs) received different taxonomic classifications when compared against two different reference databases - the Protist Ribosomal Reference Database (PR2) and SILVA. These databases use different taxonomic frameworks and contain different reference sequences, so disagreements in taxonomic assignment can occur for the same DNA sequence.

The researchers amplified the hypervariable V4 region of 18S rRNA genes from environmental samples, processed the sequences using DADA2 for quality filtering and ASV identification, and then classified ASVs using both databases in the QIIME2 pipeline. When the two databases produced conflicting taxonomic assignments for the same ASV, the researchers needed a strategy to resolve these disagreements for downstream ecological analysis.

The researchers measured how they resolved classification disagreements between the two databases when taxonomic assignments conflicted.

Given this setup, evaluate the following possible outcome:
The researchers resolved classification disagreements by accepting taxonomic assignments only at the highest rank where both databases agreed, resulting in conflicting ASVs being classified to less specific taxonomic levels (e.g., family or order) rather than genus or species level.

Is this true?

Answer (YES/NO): NO